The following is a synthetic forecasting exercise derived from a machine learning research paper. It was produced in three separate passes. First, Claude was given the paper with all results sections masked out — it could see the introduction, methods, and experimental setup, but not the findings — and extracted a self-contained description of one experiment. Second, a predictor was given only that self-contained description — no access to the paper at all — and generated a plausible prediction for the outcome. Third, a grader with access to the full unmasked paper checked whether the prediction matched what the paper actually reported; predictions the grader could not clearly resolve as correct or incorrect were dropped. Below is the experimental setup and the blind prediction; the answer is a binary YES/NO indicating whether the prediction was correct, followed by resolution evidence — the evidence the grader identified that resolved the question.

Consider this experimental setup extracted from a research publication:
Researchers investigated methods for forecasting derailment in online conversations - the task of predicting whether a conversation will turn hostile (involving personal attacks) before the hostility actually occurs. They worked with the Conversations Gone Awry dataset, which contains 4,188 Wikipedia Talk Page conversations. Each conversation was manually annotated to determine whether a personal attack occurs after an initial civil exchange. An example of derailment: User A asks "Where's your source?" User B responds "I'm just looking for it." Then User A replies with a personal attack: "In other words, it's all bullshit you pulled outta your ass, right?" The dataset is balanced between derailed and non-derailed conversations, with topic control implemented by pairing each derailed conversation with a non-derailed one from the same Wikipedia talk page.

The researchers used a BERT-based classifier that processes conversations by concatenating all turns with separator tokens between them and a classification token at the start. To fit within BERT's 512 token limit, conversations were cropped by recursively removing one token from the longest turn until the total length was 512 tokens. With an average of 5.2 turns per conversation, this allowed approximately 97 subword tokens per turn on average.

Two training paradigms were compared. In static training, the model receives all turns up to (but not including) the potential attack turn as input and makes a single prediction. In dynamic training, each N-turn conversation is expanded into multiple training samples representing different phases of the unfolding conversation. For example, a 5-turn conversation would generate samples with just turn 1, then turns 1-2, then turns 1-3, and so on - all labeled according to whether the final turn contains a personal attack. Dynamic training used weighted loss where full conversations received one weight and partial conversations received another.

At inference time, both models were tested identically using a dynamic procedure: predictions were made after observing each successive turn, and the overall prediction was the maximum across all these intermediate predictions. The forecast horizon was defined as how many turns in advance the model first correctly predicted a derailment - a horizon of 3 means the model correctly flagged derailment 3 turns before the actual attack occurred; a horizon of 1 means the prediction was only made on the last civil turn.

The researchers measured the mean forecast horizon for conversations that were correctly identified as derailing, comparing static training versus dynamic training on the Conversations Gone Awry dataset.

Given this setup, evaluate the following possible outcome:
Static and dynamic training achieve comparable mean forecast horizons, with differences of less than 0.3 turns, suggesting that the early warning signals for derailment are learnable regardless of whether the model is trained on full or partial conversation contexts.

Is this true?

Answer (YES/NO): YES